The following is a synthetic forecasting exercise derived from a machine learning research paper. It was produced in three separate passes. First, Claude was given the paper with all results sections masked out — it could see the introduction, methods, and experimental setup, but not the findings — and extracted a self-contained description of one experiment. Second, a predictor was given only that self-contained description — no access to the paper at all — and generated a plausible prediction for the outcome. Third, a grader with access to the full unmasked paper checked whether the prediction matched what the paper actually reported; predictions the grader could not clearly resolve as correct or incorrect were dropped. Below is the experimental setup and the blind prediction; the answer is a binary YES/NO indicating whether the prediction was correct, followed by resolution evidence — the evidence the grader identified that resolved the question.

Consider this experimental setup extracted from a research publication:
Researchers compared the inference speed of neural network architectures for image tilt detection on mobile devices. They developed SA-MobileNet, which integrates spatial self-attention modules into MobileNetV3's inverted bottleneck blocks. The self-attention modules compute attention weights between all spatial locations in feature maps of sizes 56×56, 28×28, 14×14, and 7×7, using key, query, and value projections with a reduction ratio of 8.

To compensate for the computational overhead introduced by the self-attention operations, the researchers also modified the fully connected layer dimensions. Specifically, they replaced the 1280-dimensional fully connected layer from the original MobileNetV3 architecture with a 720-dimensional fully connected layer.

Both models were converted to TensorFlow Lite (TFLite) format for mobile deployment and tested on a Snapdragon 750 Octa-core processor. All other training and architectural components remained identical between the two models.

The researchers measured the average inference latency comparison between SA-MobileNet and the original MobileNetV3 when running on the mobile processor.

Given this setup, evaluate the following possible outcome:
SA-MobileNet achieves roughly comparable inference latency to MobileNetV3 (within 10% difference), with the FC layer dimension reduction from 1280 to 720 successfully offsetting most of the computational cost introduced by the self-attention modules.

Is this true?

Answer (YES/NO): NO